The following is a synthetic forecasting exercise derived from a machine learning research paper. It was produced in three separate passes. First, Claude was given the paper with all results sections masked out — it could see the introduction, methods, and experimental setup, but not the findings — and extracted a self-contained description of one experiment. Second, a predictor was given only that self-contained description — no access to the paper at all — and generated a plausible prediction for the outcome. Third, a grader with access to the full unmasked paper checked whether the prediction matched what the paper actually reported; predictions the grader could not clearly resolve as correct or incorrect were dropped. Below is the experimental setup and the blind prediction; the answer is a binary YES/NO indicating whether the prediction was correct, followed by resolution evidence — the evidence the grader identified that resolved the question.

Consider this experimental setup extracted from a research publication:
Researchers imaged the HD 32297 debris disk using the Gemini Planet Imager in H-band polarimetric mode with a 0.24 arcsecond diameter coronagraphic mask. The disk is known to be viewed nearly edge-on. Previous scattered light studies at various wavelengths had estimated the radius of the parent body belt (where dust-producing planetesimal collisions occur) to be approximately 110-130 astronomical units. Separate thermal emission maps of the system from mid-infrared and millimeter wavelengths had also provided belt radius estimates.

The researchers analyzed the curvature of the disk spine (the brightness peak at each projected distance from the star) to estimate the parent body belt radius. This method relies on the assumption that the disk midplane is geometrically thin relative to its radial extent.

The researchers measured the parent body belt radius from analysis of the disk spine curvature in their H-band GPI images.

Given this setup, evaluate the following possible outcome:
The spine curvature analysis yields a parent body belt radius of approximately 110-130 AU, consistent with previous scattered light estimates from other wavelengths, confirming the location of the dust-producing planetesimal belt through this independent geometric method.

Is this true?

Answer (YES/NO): NO